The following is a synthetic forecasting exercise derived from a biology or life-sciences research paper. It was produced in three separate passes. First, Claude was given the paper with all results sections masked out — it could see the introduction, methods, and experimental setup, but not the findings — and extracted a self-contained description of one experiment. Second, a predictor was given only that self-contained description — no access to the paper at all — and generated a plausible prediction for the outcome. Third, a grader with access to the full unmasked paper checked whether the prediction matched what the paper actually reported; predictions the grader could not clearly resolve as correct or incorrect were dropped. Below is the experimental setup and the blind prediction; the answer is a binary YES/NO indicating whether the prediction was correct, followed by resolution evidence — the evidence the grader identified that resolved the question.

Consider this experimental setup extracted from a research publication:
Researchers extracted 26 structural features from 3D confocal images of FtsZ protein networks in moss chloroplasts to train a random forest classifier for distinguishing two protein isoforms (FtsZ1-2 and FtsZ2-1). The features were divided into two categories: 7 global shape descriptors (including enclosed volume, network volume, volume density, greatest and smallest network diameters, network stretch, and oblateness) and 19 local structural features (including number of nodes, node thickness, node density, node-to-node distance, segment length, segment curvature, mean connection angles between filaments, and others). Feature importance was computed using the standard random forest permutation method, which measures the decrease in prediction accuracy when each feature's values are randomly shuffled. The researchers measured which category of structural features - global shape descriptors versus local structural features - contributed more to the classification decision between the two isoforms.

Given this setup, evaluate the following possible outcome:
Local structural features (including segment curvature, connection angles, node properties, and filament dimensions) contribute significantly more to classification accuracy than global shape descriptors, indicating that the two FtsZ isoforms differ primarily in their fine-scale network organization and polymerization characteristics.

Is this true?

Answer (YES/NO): YES